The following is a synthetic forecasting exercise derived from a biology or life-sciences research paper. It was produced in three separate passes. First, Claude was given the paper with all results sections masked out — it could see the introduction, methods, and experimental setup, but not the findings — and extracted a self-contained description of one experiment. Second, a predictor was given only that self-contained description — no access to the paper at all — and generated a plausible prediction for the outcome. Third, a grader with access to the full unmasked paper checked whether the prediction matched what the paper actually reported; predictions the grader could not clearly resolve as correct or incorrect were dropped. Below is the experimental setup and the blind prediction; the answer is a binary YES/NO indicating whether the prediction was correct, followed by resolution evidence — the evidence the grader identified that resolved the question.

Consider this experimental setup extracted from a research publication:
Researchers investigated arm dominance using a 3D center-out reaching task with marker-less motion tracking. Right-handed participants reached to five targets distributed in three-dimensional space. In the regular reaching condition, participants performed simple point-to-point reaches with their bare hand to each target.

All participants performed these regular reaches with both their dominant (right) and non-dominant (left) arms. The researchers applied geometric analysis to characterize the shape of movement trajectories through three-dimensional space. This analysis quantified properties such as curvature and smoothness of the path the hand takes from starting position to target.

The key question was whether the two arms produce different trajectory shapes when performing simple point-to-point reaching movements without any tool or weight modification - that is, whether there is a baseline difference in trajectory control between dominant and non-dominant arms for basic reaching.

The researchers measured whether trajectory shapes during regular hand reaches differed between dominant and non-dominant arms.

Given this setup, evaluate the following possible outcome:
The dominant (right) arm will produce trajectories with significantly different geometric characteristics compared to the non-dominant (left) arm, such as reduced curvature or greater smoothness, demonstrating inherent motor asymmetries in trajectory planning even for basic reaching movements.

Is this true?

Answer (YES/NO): NO